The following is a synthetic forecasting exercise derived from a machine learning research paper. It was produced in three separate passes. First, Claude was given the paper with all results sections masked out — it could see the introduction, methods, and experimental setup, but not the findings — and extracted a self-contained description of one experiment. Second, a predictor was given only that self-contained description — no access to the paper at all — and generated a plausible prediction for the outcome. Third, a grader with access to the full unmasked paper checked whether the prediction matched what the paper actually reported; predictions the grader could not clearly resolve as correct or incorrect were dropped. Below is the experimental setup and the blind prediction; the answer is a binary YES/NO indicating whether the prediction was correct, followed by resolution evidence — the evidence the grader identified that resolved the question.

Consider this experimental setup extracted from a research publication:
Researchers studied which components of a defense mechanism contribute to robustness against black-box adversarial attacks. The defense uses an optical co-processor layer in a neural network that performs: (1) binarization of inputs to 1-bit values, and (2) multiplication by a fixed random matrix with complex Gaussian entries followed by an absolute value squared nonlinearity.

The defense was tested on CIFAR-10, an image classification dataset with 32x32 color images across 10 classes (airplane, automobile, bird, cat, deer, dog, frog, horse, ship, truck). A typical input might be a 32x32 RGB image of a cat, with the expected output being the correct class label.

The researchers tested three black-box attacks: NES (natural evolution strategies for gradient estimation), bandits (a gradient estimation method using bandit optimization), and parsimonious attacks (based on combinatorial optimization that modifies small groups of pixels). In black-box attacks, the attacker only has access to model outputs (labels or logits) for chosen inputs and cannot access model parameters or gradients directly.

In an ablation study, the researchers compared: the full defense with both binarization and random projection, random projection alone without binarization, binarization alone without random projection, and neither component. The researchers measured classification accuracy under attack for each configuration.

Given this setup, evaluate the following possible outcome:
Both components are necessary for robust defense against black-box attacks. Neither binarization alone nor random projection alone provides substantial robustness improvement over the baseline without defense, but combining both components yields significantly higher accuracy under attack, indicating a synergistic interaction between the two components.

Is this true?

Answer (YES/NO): NO